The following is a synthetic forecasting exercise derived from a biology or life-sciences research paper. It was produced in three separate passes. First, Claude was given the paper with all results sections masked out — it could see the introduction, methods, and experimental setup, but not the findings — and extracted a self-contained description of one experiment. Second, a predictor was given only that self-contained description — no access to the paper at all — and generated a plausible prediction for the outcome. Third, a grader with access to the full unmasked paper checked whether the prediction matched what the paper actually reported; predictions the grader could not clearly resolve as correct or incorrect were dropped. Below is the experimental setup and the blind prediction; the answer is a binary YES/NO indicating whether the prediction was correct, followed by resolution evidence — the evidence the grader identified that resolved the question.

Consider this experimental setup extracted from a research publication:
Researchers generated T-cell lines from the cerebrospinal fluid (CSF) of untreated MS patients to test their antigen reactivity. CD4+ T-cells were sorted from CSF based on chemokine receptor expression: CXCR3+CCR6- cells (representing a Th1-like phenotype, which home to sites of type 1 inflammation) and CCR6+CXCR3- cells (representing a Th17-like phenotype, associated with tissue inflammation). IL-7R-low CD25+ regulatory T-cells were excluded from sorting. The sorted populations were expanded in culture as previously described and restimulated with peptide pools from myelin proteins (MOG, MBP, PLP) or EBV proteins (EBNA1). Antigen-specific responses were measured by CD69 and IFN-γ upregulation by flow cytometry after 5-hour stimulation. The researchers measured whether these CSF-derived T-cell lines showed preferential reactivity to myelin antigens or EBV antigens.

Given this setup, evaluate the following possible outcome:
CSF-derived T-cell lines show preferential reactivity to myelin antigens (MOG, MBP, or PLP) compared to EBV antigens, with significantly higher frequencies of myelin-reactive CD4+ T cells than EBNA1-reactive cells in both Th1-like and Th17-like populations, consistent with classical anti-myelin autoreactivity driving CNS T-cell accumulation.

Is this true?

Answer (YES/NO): NO